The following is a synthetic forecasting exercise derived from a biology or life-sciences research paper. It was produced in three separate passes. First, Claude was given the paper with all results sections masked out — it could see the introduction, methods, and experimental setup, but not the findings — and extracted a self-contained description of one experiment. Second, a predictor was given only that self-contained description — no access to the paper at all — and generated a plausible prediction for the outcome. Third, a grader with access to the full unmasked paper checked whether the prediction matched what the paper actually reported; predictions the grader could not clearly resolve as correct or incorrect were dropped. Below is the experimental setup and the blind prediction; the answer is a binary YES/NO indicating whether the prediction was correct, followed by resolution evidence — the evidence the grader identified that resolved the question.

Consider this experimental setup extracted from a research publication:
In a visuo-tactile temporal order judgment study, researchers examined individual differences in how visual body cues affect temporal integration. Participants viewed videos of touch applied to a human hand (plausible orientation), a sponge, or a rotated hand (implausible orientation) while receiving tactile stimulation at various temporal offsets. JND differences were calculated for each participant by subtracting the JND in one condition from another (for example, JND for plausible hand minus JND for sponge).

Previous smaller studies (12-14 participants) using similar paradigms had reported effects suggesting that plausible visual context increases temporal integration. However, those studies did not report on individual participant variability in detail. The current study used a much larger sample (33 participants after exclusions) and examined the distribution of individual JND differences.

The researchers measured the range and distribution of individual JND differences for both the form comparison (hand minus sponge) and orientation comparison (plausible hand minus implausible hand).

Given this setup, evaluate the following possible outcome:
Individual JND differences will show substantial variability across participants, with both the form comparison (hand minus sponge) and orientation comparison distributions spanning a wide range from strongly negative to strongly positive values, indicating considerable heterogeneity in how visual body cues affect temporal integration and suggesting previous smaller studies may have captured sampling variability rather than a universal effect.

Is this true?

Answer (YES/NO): YES